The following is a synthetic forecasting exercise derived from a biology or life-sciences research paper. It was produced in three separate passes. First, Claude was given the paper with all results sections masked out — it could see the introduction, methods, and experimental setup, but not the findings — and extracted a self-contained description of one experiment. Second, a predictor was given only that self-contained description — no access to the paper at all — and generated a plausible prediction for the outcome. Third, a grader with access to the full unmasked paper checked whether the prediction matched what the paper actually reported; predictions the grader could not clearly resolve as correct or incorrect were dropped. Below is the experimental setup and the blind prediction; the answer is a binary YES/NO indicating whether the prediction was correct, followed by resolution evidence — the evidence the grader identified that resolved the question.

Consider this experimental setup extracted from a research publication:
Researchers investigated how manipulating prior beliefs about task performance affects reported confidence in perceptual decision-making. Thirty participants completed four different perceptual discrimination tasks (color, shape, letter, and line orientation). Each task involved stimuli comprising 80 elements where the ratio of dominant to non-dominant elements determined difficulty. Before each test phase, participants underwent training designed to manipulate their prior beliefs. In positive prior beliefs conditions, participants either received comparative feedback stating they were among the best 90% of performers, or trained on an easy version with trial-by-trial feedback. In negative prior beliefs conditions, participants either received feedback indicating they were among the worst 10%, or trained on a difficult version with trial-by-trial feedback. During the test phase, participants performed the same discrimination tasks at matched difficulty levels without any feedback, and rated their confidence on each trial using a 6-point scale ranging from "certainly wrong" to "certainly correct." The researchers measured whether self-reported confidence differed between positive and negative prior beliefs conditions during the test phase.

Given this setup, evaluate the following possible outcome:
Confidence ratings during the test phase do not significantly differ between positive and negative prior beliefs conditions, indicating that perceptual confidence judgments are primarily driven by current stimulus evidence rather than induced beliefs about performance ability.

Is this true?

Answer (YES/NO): NO